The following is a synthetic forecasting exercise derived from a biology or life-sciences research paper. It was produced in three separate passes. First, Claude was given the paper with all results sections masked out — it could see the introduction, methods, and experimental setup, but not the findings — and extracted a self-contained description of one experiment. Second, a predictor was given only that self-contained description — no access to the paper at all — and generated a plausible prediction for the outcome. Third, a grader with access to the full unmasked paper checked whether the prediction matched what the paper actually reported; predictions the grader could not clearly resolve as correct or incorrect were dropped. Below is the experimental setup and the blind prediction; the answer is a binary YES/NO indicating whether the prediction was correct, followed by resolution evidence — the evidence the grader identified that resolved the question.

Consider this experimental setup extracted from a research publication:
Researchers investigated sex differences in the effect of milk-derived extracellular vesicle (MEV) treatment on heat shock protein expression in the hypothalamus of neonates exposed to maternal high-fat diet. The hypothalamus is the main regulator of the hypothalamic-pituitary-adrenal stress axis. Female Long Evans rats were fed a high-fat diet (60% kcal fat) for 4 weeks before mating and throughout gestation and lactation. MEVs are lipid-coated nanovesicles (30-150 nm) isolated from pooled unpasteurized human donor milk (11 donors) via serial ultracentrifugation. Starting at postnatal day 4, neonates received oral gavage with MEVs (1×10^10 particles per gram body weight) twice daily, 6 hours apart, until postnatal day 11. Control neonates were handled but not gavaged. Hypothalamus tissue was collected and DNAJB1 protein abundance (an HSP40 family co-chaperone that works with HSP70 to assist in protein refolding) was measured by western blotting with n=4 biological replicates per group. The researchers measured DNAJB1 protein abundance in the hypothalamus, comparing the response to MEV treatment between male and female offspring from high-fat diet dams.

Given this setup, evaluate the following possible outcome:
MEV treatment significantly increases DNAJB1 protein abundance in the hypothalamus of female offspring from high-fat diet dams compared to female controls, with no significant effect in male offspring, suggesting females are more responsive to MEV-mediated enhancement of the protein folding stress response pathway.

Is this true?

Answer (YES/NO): NO